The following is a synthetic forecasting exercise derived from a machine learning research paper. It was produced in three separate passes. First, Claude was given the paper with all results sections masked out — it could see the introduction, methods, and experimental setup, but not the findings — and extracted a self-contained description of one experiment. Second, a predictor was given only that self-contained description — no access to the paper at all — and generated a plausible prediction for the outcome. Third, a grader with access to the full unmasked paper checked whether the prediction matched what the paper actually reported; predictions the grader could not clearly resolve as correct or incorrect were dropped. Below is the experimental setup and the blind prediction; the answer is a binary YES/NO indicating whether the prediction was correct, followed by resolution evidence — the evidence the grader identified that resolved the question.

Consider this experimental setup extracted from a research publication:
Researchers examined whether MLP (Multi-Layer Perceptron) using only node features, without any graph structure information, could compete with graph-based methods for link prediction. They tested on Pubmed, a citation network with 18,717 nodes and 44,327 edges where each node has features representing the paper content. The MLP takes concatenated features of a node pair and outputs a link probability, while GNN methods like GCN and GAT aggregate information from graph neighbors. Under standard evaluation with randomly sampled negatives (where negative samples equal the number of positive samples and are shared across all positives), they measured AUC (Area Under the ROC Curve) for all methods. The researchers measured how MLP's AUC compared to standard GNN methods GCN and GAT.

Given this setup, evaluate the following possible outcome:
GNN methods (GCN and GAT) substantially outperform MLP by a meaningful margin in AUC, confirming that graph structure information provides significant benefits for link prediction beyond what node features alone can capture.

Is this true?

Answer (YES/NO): NO